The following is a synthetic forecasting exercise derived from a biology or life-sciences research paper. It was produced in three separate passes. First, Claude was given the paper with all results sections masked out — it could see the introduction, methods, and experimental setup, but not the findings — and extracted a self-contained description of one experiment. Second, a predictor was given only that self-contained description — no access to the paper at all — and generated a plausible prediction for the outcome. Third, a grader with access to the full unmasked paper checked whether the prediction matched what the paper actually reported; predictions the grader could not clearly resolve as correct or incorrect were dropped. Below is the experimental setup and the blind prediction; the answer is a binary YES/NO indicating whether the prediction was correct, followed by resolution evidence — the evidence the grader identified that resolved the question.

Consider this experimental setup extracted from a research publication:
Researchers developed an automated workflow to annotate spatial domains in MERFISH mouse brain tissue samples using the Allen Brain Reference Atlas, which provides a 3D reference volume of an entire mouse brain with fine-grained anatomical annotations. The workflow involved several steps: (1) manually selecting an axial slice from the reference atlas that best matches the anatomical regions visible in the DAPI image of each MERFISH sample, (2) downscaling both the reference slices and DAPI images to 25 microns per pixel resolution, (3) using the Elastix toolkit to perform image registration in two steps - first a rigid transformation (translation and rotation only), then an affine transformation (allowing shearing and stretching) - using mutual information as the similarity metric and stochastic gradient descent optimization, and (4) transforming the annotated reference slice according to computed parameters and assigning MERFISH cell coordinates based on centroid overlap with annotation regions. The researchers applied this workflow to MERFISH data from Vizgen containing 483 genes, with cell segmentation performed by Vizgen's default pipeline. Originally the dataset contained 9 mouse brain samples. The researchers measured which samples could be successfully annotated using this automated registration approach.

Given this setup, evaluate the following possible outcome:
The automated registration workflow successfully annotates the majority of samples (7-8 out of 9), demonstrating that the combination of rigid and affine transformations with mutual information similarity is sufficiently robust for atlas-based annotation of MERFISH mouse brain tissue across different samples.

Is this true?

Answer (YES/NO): NO